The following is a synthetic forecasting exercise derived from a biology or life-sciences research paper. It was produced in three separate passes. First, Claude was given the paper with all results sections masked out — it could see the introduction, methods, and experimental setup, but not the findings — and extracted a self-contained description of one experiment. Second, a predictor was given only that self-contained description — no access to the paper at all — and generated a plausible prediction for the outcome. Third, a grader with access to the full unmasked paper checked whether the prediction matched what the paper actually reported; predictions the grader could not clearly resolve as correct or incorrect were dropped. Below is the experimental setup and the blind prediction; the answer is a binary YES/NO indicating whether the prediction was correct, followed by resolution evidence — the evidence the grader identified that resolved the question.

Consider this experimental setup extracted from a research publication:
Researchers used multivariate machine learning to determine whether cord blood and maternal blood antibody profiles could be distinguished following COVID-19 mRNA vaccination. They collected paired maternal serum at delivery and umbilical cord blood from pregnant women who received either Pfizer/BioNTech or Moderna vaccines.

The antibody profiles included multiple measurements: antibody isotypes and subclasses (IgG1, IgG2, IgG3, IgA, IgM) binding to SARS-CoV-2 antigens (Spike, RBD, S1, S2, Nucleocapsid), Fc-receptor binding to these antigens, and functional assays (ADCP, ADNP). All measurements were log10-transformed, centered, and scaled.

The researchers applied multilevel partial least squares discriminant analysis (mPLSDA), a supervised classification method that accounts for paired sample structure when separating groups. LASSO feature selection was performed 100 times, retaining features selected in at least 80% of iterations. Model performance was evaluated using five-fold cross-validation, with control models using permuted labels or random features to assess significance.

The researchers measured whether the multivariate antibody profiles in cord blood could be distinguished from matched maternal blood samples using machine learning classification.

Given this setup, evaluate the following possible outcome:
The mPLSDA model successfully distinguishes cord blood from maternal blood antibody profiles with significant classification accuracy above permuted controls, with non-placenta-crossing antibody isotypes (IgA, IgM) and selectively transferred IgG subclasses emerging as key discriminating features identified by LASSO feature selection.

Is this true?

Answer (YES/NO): NO